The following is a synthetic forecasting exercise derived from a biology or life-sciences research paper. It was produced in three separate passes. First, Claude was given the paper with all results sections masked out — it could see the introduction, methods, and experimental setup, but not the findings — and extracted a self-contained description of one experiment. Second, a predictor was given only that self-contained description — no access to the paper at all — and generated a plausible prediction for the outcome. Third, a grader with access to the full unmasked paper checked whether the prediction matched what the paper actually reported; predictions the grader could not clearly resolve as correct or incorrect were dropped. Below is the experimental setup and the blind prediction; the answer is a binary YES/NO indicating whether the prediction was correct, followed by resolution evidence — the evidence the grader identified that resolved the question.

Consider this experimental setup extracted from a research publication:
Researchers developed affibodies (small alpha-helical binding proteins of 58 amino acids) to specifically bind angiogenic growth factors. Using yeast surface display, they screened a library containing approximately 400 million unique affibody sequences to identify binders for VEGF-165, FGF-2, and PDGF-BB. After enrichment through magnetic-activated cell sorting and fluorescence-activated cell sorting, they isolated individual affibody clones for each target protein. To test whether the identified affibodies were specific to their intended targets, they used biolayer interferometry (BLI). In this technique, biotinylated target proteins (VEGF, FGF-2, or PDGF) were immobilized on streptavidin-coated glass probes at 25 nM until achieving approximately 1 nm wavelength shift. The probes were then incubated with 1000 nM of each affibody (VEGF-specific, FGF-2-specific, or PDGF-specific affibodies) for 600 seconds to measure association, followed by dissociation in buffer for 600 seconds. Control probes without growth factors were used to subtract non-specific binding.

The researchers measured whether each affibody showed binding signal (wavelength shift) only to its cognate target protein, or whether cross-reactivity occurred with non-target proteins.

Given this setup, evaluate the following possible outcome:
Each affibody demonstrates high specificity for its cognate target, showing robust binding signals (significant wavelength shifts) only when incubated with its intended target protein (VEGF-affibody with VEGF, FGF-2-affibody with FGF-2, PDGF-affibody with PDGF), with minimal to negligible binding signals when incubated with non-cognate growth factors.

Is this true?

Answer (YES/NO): NO